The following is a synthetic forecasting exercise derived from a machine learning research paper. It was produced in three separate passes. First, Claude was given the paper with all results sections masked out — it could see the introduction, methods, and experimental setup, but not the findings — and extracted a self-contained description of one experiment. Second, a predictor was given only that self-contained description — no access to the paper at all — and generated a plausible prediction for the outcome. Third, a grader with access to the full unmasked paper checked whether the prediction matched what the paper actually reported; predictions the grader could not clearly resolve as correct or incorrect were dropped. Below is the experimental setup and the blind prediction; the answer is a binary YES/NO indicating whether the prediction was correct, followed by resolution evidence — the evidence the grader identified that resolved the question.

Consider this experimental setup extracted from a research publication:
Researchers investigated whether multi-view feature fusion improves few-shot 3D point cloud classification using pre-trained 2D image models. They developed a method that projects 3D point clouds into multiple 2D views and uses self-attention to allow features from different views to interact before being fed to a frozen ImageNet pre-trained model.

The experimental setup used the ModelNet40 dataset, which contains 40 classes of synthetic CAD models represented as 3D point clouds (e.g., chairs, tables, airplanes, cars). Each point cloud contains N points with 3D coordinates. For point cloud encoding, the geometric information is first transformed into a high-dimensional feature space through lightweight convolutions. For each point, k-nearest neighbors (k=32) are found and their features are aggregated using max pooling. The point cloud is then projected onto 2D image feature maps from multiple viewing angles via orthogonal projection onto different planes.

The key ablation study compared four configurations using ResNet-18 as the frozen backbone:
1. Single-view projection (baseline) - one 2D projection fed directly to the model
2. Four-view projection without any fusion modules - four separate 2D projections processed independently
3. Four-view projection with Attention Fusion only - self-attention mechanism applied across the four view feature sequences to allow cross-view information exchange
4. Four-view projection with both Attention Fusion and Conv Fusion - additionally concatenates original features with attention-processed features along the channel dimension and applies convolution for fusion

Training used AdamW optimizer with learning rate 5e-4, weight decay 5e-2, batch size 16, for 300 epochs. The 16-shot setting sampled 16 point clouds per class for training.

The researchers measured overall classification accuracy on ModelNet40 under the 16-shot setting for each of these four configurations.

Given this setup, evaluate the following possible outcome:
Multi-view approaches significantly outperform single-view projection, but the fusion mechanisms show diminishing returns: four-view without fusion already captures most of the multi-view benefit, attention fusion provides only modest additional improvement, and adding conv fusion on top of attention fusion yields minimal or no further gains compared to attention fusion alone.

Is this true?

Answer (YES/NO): NO